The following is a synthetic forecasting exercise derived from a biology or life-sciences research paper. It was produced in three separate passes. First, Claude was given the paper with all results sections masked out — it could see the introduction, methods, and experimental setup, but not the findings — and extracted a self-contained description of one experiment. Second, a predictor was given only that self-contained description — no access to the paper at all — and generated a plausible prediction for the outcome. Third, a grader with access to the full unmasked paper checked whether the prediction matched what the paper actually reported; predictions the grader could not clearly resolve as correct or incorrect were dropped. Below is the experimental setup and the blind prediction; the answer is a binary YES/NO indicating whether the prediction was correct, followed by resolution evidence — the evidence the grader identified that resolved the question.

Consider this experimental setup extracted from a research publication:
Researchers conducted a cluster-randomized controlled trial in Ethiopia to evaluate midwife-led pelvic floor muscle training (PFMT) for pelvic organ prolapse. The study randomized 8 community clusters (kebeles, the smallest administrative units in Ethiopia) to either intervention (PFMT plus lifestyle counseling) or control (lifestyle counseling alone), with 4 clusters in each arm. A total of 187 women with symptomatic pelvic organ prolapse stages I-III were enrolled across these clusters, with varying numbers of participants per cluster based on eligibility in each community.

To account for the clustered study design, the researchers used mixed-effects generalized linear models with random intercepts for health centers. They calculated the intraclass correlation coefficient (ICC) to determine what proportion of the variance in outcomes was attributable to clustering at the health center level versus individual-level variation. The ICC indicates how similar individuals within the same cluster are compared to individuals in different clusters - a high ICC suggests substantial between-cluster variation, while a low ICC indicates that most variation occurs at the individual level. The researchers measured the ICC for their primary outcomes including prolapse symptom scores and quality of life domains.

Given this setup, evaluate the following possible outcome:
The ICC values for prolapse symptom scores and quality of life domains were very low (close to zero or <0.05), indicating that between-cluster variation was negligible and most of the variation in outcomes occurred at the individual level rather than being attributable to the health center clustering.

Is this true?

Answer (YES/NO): YES